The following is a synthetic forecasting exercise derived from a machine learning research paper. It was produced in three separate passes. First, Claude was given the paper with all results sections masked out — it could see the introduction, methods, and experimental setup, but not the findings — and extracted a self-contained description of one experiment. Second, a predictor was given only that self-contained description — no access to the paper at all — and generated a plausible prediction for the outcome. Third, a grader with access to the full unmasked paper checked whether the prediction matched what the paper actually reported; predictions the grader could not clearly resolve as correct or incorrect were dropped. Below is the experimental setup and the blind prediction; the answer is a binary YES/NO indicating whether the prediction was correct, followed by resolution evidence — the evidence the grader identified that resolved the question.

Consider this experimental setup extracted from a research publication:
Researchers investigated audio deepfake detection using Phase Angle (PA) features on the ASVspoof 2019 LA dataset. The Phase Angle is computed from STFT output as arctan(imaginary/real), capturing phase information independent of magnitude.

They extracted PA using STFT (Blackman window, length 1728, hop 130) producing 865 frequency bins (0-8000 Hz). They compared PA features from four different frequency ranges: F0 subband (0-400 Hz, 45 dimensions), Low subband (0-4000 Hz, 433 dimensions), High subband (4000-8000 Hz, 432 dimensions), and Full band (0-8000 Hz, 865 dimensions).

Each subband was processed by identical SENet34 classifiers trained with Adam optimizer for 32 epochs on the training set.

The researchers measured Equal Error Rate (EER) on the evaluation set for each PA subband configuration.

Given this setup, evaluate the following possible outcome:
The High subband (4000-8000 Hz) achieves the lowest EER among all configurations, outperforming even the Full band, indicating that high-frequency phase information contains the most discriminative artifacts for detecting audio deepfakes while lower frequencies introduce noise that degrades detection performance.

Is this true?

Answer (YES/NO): NO